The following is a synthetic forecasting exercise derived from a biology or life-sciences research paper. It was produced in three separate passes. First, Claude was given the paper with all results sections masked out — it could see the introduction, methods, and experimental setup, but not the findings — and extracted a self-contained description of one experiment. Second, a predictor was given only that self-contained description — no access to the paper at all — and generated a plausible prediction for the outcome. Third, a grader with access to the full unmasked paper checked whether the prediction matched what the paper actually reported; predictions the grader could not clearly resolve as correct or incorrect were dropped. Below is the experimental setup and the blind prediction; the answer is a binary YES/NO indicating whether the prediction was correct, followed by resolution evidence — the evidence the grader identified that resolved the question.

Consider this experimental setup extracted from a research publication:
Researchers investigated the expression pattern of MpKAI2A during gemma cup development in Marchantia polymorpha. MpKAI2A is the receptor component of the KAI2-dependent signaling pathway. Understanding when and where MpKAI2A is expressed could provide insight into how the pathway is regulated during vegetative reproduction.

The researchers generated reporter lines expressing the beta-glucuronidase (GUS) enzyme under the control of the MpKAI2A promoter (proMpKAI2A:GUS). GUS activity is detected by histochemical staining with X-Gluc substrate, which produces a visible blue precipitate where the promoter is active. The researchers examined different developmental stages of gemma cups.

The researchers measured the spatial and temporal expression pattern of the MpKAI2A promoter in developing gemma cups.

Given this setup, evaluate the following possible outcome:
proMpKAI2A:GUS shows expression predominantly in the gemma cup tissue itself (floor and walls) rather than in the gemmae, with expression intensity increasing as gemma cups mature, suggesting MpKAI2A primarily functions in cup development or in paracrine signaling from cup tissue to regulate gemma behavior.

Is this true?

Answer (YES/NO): NO